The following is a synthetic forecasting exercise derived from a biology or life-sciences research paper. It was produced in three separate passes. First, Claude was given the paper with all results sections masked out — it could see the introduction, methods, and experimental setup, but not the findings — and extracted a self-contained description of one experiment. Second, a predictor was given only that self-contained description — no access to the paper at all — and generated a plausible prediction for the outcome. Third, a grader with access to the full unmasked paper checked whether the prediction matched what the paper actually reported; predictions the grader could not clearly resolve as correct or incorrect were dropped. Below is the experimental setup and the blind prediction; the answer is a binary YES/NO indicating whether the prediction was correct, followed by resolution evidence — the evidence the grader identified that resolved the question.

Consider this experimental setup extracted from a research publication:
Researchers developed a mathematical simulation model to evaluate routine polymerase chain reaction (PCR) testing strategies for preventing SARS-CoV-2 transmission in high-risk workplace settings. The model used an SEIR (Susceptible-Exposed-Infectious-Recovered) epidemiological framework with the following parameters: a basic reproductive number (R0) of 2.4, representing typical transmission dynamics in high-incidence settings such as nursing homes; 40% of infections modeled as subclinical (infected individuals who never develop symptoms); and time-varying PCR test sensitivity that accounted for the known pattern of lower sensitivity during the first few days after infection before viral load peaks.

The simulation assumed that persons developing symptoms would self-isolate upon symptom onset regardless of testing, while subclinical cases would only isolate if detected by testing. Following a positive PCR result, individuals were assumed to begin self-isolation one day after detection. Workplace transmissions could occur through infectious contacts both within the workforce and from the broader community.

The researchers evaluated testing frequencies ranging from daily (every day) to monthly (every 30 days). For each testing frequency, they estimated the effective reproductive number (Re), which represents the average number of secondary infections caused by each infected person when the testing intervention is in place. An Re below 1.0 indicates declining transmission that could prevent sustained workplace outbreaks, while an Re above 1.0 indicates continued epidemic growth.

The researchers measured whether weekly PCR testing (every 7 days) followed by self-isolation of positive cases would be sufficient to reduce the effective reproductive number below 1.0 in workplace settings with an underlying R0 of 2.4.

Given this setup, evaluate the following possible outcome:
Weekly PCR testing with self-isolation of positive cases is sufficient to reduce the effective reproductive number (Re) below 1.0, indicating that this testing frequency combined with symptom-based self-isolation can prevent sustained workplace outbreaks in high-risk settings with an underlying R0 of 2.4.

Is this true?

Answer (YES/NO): NO